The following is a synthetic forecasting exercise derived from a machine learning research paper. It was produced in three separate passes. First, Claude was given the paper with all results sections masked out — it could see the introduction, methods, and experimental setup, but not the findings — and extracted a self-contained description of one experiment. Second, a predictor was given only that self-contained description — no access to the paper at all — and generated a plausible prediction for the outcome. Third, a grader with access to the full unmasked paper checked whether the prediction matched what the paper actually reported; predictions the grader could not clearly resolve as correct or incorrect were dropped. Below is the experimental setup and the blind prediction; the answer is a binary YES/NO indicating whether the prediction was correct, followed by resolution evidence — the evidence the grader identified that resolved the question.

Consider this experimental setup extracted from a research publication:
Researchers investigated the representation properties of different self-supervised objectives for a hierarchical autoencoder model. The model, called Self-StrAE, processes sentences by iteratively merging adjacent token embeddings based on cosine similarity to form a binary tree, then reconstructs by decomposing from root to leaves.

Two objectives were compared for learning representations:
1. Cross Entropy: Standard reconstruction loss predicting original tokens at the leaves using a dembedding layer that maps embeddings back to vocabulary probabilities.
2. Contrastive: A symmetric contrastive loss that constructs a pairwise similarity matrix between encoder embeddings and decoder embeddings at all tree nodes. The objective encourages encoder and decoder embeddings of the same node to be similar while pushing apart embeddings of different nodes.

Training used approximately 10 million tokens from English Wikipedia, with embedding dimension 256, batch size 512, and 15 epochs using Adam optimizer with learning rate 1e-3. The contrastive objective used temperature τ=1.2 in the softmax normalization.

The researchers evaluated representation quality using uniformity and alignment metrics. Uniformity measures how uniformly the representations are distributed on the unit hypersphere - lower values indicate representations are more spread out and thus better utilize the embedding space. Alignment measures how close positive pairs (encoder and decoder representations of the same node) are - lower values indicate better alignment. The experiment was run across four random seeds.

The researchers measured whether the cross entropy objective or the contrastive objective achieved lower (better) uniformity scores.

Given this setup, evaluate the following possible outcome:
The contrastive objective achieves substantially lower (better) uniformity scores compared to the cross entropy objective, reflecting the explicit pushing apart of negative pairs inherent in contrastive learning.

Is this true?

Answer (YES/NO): NO